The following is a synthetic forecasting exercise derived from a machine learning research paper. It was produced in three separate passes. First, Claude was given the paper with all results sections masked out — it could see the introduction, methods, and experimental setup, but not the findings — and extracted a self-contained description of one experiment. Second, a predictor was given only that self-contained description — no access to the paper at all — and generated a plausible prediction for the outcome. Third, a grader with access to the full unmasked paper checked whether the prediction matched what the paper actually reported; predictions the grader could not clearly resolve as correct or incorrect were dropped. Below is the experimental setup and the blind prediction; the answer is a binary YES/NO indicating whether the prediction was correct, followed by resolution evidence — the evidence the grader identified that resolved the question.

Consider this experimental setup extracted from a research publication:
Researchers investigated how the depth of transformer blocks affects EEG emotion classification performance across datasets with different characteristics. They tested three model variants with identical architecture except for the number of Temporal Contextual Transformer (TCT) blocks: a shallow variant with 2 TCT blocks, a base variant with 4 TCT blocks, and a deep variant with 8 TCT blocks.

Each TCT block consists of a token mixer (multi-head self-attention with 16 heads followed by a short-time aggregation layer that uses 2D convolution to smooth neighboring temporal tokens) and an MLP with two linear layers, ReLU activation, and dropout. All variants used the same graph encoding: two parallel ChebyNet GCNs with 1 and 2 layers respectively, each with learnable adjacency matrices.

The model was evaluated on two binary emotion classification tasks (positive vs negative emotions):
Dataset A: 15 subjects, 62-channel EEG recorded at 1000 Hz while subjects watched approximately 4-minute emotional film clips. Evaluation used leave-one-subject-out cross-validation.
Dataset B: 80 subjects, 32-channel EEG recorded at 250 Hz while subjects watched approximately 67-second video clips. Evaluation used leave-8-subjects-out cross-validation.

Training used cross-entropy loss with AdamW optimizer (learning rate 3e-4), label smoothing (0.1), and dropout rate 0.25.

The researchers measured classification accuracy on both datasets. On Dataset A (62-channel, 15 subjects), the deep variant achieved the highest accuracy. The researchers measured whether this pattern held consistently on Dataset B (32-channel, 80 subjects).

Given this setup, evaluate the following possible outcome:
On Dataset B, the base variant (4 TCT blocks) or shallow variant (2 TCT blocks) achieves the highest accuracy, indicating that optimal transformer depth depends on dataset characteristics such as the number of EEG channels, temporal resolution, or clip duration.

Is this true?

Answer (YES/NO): YES